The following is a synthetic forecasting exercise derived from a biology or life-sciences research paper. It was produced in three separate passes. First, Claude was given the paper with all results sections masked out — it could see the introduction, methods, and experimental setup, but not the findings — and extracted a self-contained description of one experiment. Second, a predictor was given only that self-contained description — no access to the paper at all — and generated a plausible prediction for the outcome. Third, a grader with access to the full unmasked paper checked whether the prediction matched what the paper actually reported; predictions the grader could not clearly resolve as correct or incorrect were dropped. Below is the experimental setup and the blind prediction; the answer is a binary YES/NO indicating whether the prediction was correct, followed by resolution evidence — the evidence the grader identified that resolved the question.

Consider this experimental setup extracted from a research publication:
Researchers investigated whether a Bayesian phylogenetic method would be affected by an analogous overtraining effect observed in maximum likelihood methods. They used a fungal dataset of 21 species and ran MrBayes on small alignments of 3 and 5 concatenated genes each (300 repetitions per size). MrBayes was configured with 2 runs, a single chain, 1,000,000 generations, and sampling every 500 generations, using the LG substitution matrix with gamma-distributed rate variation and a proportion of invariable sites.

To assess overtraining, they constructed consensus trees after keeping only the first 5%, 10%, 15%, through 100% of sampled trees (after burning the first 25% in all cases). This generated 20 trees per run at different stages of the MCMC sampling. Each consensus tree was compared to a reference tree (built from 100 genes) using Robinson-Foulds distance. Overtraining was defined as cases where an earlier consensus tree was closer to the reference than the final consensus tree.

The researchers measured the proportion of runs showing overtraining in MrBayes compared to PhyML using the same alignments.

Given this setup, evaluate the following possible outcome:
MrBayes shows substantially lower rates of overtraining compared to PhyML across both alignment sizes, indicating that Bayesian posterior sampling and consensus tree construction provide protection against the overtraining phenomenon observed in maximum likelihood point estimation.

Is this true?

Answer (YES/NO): YES